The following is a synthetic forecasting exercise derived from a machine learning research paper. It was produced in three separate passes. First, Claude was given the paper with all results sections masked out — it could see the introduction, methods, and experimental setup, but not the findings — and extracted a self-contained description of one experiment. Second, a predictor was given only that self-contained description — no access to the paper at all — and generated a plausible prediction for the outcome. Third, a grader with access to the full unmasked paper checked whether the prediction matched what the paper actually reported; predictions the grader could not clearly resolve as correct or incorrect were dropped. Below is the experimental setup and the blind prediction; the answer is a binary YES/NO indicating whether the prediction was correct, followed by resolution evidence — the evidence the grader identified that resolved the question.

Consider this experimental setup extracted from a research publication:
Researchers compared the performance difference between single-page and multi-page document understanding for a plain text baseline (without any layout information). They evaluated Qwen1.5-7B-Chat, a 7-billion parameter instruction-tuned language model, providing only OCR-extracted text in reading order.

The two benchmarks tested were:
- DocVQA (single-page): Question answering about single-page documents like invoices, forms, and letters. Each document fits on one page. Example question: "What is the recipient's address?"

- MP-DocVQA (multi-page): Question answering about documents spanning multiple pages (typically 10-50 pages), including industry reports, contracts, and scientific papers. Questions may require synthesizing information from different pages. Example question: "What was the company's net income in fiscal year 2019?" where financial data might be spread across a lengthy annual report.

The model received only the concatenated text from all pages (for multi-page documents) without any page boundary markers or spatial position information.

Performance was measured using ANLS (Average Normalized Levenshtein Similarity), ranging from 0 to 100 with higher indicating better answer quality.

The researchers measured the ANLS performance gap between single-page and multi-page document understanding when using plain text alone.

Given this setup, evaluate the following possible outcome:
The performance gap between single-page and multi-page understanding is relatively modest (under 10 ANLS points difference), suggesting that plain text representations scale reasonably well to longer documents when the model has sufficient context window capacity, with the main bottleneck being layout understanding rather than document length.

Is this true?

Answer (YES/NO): NO